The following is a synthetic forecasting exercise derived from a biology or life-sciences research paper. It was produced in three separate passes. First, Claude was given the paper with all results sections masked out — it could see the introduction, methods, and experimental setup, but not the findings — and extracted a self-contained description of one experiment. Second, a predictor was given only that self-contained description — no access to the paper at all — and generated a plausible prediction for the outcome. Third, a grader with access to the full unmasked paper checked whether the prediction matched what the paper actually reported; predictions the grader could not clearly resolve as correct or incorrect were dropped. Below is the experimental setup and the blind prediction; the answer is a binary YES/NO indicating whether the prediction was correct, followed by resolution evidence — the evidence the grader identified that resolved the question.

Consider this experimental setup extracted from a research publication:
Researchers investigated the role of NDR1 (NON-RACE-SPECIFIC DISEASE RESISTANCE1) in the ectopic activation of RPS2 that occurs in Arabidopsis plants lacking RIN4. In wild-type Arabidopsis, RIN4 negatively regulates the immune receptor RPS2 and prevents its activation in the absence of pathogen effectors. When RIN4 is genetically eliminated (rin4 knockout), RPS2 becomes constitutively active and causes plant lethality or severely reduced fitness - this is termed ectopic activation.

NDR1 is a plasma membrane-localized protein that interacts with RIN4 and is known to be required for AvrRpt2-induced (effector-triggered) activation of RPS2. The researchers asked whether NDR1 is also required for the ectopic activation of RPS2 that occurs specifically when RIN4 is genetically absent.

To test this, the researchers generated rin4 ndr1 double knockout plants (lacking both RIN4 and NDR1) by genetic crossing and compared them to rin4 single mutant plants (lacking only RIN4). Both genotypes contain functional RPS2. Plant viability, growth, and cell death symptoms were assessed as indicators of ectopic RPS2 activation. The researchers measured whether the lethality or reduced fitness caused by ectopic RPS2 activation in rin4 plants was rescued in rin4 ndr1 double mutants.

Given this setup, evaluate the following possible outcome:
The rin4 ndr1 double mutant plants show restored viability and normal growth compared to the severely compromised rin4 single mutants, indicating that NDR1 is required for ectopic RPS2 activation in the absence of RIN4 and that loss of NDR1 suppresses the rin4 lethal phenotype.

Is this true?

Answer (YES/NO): NO